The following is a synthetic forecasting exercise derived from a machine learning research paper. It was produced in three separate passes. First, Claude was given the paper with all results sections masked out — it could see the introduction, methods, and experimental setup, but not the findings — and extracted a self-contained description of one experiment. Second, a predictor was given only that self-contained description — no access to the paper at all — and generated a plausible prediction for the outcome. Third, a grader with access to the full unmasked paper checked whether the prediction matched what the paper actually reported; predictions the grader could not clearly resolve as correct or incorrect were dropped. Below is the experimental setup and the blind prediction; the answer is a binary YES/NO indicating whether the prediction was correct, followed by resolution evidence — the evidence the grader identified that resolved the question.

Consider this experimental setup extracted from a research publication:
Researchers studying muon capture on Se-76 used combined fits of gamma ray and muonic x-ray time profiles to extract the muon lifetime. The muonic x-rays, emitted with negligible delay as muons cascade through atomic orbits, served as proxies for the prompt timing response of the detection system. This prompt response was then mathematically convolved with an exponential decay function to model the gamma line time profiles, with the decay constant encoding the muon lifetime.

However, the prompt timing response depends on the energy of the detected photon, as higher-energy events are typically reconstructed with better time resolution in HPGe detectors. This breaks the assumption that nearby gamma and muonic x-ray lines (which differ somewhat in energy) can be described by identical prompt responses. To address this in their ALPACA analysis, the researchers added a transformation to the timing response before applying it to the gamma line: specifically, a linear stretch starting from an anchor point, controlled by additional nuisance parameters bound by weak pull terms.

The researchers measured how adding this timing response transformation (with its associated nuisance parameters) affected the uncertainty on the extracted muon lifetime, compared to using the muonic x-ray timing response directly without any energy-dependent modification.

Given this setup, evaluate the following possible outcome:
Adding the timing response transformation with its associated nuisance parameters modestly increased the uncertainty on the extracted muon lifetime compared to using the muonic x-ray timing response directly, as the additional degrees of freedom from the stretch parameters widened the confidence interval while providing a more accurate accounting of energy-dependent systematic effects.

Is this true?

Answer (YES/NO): NO